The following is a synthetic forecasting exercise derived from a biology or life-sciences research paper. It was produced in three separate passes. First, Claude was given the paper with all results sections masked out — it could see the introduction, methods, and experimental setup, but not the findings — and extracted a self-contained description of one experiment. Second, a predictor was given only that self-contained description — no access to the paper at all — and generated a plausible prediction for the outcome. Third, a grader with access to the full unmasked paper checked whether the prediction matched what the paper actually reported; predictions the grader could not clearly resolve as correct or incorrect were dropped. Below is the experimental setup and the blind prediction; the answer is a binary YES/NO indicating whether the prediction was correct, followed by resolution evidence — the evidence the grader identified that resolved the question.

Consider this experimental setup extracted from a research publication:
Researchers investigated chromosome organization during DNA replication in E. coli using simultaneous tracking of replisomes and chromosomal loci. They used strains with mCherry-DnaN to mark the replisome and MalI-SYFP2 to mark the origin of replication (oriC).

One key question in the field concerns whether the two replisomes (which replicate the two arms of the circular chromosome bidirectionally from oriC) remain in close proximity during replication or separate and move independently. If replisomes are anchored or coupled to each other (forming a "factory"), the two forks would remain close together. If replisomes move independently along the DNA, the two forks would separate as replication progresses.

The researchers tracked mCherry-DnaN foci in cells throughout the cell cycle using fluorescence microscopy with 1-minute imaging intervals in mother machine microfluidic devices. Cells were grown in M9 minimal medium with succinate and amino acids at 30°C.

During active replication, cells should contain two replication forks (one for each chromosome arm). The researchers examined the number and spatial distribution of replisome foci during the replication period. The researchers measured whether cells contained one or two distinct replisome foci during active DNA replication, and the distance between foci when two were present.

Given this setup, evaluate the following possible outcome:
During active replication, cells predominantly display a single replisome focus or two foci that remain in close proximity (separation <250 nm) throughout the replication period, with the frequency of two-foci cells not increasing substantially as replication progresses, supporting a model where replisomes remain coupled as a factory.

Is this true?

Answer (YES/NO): NO